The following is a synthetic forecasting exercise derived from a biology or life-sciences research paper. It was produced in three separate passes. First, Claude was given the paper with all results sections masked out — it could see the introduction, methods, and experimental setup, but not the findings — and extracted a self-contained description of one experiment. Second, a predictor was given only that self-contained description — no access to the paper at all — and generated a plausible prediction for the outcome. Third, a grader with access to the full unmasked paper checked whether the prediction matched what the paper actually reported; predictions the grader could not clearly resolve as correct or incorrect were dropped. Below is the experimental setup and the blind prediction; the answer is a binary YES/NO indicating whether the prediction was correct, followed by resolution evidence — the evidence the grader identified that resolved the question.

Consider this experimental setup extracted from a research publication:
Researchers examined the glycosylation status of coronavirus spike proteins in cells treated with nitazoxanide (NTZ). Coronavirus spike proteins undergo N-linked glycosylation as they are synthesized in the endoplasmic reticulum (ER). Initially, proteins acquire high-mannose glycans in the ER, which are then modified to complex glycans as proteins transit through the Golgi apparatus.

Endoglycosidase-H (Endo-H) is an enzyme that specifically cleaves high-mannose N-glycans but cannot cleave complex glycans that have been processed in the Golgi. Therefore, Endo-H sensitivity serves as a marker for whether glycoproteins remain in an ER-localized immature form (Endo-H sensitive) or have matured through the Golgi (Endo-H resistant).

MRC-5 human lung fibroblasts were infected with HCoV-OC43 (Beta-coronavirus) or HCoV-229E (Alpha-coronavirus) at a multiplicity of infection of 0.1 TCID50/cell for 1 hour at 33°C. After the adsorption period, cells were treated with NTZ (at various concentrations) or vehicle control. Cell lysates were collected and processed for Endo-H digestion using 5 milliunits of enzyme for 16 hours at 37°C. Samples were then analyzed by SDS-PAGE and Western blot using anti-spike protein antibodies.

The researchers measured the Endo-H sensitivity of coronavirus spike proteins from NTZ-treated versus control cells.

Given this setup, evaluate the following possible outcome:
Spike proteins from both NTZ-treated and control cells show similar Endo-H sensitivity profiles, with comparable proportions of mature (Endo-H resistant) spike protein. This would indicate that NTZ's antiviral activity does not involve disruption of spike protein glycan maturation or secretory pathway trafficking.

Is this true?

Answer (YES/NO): NO